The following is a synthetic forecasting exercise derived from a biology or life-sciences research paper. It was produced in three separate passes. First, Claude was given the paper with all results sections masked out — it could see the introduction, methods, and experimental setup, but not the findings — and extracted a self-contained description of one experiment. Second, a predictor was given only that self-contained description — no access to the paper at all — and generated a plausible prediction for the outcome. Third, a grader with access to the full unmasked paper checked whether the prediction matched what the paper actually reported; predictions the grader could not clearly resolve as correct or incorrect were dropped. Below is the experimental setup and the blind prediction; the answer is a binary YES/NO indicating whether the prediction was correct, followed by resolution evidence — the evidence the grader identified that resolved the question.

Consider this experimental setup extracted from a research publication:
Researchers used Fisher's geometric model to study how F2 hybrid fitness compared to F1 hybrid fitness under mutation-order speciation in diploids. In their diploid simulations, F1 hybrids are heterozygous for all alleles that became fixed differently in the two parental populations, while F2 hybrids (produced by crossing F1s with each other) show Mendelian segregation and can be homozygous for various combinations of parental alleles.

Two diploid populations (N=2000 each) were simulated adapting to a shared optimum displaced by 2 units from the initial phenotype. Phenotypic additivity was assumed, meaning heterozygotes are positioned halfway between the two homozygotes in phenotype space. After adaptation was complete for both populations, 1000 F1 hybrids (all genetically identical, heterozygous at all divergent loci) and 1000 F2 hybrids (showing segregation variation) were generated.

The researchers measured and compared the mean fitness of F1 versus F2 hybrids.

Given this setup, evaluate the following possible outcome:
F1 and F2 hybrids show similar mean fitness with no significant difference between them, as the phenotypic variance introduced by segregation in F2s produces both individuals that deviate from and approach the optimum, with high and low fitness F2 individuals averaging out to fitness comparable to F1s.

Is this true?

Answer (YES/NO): NO